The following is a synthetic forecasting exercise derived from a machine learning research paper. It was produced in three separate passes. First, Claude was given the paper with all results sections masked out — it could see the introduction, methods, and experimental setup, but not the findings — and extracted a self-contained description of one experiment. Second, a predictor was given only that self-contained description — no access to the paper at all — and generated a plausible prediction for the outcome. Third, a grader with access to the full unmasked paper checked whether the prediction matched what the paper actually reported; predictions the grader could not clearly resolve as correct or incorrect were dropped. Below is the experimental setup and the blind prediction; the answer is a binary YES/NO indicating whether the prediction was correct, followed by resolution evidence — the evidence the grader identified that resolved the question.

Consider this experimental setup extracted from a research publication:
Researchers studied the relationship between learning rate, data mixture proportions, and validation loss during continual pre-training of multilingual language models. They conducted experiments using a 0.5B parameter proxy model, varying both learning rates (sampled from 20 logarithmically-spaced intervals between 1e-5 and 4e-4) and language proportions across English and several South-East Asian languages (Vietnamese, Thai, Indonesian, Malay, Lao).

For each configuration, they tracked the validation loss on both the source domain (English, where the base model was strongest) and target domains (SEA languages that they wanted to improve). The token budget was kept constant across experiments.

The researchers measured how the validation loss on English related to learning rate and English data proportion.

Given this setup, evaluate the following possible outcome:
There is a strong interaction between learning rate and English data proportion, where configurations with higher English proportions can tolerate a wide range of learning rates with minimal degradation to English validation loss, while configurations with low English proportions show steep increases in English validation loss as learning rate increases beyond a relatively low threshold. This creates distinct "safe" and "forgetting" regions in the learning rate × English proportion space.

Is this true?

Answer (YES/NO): NO